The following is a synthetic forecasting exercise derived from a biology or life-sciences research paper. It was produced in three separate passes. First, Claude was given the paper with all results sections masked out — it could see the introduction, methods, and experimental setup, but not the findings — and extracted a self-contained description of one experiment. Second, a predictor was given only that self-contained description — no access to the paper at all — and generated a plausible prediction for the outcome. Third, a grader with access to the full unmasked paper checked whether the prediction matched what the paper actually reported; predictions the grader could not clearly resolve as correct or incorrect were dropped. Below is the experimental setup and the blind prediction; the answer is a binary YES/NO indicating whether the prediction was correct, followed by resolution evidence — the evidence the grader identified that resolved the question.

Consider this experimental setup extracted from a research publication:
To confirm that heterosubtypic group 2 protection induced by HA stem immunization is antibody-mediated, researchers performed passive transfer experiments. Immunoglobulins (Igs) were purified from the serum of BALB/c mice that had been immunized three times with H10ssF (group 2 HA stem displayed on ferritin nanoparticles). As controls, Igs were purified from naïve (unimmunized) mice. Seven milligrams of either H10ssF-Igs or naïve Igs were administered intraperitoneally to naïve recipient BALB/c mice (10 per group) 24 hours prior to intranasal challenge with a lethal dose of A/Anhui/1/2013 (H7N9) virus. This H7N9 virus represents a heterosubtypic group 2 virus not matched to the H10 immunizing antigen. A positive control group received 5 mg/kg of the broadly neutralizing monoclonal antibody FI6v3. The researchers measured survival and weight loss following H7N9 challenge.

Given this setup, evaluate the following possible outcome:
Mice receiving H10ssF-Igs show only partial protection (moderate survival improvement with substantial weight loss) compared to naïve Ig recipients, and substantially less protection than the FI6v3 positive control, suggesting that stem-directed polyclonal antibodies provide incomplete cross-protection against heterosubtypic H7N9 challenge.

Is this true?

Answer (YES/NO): NO